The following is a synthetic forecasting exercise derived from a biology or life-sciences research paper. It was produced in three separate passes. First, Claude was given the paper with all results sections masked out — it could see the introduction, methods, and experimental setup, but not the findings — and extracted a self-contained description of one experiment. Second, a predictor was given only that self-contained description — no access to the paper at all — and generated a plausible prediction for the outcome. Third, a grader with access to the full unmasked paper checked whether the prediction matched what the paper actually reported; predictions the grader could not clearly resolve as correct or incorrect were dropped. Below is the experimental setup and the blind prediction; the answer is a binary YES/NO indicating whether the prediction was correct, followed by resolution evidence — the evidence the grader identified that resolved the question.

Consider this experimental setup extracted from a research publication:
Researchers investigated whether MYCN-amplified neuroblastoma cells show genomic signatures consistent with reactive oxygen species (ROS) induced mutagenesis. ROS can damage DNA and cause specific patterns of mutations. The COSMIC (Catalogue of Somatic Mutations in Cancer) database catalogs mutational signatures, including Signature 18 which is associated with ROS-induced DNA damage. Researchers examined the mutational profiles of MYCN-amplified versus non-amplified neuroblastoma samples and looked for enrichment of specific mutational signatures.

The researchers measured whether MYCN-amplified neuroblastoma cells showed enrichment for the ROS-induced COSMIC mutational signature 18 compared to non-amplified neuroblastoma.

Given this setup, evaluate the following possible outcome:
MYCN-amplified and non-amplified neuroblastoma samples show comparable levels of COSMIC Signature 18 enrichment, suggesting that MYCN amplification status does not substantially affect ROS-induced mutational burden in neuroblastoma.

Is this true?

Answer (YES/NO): NO